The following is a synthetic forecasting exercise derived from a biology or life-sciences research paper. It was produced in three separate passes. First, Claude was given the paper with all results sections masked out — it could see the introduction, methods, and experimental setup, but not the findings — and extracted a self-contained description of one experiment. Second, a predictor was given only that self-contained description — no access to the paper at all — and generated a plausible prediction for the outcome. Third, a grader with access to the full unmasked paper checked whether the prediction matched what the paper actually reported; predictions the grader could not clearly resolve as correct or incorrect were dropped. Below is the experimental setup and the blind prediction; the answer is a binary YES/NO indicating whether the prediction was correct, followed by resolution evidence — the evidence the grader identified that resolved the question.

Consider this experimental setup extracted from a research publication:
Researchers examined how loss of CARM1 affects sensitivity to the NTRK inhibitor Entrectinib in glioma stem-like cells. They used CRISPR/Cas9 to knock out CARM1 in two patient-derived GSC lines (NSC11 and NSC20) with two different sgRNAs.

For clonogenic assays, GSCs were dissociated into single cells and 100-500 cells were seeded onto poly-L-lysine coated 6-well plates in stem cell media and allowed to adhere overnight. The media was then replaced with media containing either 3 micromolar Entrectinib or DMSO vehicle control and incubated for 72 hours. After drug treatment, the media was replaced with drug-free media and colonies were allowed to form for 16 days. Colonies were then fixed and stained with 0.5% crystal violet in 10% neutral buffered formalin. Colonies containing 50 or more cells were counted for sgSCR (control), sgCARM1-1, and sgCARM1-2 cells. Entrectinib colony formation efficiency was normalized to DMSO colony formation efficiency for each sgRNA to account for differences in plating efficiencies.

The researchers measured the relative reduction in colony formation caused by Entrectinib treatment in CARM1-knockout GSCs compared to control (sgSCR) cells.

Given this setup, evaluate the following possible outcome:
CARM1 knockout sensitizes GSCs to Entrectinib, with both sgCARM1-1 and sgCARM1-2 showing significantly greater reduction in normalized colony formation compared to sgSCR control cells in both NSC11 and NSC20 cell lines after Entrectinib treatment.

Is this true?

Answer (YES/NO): NO